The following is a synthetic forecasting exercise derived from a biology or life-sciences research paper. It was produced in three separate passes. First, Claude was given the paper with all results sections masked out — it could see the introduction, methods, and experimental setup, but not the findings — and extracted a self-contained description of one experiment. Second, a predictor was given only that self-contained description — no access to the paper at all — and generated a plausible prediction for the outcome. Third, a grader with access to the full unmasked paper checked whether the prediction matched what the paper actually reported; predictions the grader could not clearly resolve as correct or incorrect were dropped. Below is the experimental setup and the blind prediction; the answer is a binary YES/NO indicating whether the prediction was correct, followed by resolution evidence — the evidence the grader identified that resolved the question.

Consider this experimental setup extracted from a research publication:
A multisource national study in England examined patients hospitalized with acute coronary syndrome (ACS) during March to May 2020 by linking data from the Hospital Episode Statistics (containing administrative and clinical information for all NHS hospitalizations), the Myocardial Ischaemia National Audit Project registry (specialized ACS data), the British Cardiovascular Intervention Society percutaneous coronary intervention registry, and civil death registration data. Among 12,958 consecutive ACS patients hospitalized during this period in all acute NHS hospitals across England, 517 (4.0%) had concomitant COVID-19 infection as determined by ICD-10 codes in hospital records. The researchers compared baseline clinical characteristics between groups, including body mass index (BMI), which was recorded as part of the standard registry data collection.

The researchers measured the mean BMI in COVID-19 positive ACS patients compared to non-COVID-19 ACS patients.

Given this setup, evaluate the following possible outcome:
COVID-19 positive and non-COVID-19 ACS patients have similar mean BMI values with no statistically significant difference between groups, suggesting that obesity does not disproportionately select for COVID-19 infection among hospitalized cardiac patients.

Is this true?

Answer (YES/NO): NO